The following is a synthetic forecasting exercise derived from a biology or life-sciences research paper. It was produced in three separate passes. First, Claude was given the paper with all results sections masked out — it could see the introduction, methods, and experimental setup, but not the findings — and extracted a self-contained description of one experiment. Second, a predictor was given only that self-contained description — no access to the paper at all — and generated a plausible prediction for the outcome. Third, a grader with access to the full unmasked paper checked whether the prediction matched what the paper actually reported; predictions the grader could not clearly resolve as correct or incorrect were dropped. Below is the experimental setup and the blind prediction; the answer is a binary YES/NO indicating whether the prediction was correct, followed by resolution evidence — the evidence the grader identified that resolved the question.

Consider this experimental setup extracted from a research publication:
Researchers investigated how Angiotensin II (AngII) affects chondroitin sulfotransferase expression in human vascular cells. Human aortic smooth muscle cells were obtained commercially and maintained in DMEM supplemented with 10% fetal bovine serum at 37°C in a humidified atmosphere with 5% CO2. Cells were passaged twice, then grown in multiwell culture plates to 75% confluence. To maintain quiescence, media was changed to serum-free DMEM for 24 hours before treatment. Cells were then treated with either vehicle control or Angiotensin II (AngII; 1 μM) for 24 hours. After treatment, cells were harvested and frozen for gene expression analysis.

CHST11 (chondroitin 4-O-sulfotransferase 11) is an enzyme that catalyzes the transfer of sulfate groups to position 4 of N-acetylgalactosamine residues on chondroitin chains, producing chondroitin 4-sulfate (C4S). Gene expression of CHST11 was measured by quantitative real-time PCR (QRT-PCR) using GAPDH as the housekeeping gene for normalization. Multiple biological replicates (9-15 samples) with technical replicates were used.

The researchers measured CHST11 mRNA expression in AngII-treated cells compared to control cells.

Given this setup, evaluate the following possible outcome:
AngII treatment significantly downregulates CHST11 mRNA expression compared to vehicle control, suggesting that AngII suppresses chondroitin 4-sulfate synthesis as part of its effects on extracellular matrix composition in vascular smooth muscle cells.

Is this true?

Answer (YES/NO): NO